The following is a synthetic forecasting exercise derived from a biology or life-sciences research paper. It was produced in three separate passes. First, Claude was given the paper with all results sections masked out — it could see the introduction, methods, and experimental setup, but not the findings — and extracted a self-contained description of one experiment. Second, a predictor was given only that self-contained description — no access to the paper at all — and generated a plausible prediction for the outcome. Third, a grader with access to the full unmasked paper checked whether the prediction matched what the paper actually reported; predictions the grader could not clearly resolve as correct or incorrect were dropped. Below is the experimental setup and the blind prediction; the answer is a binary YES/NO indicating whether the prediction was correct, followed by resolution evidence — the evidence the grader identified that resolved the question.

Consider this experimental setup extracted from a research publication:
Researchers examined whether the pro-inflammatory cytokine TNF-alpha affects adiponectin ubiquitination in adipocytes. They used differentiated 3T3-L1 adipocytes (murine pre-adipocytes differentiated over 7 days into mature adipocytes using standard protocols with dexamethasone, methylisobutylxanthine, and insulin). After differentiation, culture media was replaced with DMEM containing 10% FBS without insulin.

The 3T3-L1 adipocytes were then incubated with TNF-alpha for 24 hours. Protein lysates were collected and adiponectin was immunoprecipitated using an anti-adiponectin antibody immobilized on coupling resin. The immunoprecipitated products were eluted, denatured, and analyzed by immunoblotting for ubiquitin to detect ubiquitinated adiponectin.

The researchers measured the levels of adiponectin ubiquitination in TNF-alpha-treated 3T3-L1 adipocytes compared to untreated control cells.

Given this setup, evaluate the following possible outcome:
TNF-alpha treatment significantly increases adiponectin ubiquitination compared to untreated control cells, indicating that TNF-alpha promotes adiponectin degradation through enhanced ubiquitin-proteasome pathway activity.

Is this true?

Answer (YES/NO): NO